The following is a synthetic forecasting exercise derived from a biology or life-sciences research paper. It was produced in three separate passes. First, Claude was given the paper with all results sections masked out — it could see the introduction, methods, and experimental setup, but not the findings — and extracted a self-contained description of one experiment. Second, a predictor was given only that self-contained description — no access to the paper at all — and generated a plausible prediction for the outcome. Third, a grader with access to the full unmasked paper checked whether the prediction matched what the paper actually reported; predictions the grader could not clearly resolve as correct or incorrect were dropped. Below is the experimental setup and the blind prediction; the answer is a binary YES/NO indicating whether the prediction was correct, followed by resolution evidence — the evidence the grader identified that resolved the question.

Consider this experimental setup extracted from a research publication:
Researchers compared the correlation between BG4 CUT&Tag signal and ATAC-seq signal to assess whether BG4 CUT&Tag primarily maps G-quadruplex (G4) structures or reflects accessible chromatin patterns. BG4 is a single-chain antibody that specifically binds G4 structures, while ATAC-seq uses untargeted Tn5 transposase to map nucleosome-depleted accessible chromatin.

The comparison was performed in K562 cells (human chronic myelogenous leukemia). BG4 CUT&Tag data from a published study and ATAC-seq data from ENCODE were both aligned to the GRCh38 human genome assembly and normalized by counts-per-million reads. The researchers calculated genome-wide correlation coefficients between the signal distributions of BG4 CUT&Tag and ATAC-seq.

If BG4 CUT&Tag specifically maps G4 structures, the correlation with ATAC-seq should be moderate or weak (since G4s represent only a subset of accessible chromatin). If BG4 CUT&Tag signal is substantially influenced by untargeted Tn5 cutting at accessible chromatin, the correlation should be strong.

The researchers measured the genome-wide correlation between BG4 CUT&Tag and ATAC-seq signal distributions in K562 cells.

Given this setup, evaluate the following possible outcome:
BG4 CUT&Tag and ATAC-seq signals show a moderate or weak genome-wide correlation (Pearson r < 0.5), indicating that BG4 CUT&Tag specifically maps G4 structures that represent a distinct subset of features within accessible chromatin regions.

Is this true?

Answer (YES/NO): NO